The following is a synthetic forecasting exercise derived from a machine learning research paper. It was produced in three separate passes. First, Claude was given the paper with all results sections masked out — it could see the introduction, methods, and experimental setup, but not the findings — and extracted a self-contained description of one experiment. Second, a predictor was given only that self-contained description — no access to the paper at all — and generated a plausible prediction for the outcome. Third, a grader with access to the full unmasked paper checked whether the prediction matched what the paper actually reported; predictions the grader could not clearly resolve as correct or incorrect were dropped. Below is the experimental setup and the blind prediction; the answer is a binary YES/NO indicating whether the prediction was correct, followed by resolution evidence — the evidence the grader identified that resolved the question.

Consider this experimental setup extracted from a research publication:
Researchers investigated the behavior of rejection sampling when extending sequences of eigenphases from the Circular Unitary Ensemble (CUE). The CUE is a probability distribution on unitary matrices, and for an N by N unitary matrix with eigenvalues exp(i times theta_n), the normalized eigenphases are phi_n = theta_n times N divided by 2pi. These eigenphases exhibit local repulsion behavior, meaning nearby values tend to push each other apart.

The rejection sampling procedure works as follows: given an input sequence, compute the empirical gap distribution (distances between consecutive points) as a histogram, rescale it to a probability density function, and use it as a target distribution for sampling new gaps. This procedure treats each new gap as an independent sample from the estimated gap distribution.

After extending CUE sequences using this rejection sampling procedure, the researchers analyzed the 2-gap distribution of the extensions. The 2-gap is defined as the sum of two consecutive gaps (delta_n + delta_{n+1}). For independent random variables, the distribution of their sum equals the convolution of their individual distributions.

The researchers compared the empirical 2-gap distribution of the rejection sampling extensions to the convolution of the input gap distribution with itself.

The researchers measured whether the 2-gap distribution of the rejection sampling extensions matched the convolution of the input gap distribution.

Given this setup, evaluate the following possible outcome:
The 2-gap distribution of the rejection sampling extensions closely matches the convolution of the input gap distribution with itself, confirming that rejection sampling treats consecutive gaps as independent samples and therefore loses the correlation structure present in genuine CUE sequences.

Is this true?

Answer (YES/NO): YES